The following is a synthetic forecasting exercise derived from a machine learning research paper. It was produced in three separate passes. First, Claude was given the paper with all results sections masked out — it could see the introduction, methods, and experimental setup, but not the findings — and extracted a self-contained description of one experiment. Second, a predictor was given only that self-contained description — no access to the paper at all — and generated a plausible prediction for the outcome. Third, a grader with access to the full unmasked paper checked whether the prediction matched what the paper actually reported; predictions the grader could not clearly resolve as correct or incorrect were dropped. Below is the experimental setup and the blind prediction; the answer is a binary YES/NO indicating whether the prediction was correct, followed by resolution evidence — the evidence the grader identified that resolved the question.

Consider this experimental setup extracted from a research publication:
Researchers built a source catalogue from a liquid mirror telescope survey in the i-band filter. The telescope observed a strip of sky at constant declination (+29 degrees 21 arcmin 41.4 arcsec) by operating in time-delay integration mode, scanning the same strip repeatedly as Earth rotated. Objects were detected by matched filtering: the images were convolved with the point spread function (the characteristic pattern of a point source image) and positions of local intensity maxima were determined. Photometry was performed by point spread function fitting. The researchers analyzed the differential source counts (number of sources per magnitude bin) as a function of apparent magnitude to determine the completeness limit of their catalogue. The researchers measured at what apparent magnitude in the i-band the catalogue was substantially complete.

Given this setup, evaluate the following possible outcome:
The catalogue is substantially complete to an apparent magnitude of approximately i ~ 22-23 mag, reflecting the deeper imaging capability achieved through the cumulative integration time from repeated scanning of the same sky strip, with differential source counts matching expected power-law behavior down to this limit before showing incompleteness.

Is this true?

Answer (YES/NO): YES